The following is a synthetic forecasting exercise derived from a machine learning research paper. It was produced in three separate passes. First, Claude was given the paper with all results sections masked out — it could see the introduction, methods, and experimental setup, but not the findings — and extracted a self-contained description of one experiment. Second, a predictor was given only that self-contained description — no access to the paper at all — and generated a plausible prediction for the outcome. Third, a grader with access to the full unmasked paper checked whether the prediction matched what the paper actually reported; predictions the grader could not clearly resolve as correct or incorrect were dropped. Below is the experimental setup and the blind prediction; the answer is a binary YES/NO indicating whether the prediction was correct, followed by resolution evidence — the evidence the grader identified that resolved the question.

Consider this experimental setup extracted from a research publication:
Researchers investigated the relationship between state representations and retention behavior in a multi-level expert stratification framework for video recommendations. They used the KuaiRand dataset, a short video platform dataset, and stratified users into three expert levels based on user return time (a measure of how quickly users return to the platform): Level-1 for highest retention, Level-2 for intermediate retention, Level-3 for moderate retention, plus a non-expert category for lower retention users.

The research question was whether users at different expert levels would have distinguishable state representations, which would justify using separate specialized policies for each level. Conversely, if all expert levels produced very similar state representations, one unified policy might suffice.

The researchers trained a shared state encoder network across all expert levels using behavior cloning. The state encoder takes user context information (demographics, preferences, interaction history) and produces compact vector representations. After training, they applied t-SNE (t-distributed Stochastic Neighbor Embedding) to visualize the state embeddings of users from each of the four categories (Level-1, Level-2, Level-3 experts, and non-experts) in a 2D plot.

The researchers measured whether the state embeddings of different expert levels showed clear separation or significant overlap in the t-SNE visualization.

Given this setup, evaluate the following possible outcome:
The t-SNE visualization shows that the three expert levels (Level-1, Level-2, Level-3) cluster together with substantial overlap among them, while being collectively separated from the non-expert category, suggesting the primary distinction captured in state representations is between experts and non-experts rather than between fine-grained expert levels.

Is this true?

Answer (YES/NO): NO